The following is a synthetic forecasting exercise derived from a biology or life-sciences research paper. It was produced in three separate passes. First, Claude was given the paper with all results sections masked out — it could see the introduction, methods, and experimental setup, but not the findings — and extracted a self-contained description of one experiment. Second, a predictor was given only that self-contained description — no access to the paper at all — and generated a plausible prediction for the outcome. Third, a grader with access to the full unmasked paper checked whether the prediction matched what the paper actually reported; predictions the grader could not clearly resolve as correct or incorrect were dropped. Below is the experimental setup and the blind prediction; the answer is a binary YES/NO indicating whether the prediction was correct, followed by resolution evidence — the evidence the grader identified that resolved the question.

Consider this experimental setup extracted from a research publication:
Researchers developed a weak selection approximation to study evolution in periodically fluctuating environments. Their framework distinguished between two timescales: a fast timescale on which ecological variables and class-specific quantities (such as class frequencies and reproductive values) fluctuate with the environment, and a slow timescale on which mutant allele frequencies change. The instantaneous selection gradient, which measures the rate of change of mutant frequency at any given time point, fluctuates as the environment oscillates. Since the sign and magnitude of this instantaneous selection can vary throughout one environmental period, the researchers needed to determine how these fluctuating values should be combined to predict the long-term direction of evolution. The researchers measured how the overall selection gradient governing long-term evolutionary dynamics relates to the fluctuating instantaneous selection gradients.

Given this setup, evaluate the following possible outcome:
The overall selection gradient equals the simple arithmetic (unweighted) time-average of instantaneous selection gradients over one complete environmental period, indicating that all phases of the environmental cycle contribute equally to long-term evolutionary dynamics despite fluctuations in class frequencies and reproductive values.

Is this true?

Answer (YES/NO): YES